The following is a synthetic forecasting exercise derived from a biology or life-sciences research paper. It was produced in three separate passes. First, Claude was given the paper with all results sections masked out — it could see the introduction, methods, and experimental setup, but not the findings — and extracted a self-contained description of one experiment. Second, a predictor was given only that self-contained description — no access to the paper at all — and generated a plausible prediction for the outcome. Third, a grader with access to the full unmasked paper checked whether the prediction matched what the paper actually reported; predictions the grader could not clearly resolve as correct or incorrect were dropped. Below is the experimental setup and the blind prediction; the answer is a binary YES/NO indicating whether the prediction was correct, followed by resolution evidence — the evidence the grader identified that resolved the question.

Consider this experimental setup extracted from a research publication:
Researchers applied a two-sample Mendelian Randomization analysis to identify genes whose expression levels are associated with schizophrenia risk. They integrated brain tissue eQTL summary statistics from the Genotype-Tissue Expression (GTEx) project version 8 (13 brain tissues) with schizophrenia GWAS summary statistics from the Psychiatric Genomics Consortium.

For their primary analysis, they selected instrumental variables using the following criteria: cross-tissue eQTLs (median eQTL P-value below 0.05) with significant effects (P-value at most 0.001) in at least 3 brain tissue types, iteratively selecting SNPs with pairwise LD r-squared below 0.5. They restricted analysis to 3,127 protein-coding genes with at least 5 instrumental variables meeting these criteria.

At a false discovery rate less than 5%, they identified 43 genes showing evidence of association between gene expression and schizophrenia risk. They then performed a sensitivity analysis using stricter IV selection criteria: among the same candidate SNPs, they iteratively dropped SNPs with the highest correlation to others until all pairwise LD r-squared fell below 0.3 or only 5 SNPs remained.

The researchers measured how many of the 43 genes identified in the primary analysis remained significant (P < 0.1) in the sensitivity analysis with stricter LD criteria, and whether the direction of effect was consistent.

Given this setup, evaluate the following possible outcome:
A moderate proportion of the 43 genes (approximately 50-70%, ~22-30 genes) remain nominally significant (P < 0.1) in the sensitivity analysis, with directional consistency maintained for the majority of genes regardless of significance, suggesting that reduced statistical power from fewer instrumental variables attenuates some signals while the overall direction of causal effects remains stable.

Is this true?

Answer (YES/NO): NO